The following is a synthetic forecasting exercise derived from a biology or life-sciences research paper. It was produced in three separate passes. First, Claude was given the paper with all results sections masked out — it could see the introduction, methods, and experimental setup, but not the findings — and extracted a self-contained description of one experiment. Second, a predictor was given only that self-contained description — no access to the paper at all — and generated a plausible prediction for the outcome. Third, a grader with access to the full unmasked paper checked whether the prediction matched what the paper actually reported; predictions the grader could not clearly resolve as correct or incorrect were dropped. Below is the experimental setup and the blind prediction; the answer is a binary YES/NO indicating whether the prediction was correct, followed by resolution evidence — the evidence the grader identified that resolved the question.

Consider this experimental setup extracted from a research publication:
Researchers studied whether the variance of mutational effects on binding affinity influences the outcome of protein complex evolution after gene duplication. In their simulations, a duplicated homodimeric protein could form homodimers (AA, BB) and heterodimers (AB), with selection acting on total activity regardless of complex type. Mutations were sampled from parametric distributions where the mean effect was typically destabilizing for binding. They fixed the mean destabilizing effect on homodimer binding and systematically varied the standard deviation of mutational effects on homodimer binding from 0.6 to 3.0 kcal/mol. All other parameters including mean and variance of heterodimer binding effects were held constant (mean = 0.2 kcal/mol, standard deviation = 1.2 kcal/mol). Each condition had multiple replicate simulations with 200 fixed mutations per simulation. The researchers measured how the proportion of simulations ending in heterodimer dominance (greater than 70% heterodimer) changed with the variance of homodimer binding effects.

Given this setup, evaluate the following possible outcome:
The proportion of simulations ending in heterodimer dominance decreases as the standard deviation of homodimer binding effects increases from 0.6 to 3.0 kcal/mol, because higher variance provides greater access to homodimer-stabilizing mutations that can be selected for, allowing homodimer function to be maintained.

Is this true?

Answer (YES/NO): YES